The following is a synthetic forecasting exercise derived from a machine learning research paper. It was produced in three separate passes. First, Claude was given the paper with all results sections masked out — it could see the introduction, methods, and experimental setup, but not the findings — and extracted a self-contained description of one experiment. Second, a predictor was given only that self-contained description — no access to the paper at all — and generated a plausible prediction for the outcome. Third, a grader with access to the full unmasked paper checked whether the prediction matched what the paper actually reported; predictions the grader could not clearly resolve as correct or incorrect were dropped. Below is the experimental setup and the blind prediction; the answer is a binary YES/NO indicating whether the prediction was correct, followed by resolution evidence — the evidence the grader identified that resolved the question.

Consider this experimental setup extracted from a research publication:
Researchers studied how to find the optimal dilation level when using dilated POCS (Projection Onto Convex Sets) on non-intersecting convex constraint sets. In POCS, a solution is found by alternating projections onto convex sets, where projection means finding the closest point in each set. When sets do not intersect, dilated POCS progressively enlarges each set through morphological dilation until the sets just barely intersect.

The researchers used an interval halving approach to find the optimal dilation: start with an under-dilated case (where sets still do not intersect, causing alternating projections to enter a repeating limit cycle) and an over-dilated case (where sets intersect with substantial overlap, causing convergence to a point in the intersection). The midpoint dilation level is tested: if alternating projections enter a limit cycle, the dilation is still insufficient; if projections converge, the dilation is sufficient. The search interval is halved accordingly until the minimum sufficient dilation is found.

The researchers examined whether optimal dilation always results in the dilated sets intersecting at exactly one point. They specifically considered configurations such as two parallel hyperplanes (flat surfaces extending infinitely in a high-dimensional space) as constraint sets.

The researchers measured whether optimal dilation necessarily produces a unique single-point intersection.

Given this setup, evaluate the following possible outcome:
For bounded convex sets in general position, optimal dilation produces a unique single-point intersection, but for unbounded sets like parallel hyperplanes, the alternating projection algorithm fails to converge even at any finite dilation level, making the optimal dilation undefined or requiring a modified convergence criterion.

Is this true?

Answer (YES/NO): NO